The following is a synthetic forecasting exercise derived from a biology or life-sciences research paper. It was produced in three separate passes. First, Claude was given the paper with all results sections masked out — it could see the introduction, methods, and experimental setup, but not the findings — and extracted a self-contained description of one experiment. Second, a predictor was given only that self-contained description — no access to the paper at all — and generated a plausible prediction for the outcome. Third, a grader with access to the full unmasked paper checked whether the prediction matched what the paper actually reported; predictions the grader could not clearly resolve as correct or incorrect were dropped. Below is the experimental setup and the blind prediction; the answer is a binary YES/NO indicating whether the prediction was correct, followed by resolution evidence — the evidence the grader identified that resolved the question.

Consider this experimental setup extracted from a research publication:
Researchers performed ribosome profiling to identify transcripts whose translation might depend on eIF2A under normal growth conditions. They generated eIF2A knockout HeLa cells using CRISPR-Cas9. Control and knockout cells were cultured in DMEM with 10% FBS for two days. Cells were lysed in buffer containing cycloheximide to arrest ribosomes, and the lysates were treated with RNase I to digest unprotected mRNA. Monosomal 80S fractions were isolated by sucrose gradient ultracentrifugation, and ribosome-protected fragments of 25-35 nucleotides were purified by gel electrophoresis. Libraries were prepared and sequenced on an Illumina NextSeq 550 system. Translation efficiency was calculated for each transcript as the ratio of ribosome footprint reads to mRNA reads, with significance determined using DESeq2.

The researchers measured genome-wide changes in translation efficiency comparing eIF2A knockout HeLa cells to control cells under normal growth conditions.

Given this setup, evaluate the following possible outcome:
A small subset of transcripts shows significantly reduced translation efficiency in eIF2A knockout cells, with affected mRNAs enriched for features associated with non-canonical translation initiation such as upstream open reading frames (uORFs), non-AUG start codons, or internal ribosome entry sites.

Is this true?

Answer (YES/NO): NO